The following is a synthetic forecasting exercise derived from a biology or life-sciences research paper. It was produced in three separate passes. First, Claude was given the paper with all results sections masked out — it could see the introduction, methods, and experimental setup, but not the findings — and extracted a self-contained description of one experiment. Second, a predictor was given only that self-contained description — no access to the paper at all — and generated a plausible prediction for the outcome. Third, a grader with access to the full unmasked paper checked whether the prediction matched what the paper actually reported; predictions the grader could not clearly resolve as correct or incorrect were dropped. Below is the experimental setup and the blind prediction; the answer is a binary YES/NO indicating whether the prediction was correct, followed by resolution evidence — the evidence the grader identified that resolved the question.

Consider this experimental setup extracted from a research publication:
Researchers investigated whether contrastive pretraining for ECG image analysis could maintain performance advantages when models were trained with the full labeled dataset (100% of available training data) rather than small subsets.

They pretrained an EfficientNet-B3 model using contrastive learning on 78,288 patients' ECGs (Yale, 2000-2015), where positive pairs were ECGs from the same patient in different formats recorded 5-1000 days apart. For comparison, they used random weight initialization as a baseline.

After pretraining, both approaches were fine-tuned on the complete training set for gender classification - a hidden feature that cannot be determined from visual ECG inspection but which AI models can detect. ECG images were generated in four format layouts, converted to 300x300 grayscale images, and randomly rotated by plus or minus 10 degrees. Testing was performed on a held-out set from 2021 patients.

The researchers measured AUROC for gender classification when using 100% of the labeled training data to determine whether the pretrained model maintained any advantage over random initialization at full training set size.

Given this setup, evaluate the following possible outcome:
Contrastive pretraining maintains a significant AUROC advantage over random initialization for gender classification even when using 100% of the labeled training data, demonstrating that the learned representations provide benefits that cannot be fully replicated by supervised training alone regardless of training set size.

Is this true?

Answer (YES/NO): NO